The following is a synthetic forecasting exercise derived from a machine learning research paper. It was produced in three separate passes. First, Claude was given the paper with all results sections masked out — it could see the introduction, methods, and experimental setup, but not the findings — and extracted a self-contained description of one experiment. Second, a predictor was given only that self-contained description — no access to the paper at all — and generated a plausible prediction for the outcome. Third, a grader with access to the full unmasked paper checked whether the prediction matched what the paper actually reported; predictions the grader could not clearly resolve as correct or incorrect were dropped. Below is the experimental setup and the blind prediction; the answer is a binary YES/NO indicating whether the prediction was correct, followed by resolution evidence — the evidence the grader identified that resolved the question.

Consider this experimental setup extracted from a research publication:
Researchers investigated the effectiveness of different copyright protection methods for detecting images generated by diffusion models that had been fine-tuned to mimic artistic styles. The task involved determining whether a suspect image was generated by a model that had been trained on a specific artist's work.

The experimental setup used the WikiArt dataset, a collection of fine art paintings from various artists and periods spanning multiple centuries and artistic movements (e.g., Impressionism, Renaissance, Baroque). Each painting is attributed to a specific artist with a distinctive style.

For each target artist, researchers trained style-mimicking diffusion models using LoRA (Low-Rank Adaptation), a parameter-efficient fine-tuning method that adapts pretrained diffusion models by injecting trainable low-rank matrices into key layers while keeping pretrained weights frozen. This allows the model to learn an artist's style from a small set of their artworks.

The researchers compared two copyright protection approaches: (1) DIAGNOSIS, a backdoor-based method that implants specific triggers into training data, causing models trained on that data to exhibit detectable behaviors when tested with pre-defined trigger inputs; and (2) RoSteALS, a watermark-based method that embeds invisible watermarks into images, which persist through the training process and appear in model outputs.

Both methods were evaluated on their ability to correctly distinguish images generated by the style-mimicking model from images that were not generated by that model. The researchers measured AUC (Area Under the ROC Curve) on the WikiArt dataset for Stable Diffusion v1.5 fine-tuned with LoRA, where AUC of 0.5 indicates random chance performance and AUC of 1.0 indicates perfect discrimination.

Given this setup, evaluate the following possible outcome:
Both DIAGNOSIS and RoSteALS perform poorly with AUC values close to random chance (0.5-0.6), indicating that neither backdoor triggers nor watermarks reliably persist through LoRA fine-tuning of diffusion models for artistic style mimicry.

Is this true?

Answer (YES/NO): NO